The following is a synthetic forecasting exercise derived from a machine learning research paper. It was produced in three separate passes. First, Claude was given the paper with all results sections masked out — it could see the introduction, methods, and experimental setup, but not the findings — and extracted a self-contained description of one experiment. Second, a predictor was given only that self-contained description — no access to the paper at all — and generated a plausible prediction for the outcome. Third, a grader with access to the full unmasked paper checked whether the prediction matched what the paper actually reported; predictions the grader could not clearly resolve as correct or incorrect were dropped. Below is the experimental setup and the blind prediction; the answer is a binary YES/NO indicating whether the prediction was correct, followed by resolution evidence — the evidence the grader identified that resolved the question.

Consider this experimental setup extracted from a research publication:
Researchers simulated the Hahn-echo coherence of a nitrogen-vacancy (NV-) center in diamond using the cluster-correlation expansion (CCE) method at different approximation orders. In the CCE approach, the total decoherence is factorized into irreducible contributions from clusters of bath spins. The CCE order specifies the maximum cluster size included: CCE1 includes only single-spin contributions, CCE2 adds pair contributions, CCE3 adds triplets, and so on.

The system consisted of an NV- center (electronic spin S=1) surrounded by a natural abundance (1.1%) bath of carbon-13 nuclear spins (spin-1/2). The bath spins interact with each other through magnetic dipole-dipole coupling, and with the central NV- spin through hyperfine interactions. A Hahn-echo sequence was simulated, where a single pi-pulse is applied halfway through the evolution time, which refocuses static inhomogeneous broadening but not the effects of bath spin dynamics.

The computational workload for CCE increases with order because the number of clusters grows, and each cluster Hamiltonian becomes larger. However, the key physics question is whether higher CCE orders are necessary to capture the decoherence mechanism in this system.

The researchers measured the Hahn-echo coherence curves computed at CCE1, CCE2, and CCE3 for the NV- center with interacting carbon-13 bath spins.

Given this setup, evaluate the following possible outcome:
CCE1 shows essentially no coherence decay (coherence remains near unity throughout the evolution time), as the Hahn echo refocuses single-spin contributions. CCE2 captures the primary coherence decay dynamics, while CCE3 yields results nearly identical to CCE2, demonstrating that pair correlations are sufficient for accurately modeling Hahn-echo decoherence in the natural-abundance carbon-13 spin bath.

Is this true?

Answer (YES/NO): YES